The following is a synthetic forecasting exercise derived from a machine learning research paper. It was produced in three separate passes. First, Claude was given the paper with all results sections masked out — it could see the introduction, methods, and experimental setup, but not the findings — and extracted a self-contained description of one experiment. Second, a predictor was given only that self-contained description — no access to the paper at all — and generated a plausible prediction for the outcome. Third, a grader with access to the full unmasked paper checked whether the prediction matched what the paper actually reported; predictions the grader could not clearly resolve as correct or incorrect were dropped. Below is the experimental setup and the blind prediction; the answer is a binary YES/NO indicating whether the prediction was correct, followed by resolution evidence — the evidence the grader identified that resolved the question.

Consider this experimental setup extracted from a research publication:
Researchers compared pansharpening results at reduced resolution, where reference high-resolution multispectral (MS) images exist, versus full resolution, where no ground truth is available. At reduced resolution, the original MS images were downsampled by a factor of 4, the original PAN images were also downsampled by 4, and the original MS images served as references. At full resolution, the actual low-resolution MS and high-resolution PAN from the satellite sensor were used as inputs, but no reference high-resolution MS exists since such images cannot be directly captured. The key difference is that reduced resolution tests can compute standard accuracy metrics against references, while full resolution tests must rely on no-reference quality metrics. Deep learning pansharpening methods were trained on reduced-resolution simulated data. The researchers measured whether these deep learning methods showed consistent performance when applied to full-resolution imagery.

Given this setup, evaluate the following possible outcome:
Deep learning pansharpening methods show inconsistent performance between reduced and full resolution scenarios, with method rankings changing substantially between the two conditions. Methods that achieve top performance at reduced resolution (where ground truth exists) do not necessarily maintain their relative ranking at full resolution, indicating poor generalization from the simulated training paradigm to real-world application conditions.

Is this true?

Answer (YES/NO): NO